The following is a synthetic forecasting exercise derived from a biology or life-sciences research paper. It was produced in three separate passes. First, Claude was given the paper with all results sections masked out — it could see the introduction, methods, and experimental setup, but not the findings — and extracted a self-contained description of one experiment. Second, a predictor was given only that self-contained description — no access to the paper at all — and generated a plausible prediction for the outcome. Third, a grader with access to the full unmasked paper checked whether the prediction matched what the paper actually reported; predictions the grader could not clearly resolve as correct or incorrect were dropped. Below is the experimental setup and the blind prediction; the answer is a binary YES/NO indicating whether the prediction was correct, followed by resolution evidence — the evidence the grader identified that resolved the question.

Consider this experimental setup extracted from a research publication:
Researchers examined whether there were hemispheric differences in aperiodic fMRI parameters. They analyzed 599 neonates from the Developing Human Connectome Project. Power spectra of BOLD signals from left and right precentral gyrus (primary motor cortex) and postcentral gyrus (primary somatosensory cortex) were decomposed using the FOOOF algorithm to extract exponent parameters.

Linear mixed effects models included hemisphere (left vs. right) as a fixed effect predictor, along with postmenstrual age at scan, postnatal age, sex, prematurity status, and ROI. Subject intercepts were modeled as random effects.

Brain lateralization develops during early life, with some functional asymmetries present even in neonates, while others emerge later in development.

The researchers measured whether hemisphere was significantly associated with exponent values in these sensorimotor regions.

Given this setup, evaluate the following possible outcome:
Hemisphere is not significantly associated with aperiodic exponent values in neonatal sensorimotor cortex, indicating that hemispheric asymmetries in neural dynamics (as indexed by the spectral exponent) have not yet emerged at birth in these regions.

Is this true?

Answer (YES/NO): YES